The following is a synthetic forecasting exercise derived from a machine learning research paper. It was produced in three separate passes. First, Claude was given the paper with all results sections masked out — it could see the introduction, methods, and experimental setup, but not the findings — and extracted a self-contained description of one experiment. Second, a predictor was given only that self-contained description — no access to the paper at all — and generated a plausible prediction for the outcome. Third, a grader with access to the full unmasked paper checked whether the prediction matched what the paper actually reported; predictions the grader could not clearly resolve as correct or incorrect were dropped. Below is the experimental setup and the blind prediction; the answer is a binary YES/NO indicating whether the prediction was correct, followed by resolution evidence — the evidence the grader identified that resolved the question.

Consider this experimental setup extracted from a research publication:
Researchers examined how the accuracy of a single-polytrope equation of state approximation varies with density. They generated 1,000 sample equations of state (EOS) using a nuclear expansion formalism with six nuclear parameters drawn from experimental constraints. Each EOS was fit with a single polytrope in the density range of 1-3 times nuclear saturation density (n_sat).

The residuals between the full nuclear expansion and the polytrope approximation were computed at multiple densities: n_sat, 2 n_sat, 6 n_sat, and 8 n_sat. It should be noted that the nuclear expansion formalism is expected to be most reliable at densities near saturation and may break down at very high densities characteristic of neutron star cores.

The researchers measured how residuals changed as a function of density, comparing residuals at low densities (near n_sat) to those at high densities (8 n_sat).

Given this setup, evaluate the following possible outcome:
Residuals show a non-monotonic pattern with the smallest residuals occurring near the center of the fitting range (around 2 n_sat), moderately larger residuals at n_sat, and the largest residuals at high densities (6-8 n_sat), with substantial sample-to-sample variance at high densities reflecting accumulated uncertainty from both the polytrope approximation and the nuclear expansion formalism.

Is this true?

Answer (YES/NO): NO